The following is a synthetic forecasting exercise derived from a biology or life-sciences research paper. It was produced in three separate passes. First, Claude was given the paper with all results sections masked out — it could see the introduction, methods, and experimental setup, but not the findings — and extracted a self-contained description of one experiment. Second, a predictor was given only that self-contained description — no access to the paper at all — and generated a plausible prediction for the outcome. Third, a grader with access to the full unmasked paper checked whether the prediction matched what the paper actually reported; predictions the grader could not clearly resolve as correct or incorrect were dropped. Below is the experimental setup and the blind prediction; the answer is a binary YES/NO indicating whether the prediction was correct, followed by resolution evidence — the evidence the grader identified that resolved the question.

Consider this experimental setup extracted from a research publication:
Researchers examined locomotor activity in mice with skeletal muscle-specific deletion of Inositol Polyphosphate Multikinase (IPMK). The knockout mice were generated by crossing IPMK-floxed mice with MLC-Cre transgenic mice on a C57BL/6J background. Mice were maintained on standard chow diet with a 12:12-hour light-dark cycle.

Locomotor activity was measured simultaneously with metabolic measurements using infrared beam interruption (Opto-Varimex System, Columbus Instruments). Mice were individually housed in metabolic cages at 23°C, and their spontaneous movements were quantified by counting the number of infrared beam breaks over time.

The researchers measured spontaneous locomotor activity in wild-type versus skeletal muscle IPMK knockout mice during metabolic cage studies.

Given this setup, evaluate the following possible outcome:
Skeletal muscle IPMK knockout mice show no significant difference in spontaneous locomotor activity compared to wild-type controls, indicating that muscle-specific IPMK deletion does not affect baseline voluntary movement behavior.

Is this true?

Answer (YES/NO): YES